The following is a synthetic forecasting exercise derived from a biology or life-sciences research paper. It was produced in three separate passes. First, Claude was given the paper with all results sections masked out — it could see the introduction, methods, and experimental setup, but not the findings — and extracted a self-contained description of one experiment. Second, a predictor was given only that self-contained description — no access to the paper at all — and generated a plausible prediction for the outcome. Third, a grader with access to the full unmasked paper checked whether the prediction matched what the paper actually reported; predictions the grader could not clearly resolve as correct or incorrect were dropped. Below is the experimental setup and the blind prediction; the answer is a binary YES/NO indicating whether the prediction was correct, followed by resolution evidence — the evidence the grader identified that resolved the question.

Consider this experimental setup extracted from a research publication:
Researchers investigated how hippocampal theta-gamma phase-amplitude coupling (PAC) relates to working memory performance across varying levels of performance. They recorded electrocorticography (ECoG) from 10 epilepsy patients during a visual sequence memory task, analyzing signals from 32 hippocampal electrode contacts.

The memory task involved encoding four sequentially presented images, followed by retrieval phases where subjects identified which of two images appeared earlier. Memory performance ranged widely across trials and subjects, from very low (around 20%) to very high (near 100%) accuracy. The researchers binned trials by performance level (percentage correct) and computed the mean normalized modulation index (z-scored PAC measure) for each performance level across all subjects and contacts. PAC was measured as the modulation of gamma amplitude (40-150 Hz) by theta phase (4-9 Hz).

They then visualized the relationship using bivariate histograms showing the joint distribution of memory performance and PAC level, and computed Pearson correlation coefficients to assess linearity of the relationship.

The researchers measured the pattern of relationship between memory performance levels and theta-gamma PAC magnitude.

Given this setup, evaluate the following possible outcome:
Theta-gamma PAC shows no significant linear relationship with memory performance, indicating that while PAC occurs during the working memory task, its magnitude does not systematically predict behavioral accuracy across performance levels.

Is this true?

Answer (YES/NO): NO